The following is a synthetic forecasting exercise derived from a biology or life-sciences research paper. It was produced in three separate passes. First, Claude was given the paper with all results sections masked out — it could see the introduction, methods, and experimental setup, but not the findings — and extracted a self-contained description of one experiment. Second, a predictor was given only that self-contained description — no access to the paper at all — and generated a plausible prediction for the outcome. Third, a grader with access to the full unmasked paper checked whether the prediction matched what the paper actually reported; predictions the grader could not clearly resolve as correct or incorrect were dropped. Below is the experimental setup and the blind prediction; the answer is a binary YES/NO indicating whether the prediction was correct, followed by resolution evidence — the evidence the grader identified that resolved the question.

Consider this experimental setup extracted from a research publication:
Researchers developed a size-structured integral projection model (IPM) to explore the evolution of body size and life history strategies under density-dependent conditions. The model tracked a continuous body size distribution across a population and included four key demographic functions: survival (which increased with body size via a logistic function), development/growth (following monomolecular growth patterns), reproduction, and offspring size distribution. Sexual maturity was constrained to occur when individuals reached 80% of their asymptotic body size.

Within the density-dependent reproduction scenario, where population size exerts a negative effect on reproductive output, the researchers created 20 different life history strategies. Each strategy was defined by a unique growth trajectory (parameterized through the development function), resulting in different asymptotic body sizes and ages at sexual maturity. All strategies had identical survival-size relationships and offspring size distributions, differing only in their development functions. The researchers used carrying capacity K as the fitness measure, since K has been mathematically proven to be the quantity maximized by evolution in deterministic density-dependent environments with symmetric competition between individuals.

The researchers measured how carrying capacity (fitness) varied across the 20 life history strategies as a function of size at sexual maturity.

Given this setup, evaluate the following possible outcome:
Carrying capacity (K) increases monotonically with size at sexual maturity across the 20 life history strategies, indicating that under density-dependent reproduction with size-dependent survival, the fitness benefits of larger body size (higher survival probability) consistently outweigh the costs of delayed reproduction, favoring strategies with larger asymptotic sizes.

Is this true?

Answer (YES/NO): NO